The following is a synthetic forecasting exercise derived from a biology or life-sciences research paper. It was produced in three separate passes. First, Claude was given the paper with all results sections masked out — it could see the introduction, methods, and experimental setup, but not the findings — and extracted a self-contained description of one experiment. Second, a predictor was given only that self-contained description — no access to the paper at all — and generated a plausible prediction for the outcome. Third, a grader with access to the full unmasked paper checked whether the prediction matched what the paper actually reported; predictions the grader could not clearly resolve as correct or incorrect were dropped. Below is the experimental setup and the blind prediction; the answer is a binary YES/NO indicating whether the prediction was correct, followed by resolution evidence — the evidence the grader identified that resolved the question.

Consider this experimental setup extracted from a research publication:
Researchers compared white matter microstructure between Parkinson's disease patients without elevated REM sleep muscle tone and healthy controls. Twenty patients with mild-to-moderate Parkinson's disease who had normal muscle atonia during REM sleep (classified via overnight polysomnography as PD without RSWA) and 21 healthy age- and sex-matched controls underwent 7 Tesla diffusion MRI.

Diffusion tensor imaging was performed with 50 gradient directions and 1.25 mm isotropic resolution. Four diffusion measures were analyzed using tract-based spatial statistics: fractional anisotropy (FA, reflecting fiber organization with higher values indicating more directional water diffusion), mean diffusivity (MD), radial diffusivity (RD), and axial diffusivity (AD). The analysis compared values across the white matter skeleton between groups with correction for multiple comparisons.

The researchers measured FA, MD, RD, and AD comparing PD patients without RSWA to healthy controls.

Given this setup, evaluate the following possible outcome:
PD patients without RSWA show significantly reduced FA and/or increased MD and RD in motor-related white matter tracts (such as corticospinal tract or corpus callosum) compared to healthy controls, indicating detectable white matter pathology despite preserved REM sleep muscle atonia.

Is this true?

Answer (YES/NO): NO